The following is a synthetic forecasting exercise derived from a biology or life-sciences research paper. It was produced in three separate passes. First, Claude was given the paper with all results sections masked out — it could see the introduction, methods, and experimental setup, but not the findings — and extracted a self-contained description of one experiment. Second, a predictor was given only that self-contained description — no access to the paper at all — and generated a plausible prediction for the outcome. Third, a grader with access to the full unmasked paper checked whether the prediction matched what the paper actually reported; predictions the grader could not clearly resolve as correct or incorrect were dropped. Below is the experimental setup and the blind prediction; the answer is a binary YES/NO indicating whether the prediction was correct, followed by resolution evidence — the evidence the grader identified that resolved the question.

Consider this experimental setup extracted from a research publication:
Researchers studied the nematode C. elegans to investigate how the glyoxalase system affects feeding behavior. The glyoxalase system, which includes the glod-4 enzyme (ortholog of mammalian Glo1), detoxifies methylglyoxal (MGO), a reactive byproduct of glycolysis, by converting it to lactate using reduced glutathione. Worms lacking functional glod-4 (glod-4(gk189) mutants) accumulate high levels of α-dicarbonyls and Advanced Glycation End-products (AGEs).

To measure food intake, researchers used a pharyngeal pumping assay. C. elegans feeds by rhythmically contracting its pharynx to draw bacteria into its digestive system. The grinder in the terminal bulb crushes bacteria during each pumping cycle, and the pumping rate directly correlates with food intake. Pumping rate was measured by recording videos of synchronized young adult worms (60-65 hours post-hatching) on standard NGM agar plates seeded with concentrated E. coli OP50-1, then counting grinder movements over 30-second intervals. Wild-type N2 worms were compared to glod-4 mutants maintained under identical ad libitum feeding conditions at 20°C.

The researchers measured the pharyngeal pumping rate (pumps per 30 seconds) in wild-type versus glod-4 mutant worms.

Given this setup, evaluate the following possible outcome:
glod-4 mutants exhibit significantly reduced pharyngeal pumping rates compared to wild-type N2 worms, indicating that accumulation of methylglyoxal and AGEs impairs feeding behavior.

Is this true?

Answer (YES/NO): NO